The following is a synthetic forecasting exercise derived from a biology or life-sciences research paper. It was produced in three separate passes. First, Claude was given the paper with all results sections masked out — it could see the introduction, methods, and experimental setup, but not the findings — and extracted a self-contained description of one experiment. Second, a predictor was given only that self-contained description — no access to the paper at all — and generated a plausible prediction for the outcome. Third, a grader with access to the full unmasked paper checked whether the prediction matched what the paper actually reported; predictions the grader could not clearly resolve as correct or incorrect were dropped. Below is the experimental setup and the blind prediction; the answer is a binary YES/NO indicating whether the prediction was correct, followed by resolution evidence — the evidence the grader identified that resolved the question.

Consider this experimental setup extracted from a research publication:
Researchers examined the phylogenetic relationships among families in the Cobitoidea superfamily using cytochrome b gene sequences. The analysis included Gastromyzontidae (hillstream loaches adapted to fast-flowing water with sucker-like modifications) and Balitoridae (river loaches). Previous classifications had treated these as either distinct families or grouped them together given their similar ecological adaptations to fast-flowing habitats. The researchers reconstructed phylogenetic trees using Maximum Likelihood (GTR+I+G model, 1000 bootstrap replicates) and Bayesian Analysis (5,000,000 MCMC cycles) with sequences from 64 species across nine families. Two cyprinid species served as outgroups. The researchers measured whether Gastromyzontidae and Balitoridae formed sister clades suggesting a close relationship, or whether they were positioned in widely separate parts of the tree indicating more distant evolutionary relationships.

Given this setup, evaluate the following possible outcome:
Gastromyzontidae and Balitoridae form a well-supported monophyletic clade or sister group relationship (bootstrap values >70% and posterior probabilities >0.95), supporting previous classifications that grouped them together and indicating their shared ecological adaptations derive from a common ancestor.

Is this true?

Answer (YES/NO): NO